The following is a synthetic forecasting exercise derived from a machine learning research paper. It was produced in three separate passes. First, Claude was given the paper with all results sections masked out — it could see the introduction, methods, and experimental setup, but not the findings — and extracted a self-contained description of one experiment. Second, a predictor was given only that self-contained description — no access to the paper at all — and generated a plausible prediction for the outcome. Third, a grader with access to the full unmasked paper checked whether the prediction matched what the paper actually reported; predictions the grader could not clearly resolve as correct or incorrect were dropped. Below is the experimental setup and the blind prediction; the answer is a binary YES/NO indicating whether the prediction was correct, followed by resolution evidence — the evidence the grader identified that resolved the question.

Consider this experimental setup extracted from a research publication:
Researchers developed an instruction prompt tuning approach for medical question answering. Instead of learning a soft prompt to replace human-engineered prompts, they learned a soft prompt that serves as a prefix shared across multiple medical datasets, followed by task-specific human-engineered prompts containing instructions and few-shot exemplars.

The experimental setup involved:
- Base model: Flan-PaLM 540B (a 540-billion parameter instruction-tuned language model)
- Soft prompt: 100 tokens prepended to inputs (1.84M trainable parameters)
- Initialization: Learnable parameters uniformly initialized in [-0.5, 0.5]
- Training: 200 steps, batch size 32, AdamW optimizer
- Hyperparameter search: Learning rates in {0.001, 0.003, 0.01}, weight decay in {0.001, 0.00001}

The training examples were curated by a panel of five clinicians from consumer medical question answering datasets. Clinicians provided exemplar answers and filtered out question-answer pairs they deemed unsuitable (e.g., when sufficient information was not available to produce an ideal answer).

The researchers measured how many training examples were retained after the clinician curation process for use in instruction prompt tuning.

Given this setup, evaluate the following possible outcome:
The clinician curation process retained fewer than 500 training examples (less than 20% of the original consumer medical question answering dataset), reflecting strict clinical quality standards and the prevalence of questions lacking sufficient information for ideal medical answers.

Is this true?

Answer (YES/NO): YES